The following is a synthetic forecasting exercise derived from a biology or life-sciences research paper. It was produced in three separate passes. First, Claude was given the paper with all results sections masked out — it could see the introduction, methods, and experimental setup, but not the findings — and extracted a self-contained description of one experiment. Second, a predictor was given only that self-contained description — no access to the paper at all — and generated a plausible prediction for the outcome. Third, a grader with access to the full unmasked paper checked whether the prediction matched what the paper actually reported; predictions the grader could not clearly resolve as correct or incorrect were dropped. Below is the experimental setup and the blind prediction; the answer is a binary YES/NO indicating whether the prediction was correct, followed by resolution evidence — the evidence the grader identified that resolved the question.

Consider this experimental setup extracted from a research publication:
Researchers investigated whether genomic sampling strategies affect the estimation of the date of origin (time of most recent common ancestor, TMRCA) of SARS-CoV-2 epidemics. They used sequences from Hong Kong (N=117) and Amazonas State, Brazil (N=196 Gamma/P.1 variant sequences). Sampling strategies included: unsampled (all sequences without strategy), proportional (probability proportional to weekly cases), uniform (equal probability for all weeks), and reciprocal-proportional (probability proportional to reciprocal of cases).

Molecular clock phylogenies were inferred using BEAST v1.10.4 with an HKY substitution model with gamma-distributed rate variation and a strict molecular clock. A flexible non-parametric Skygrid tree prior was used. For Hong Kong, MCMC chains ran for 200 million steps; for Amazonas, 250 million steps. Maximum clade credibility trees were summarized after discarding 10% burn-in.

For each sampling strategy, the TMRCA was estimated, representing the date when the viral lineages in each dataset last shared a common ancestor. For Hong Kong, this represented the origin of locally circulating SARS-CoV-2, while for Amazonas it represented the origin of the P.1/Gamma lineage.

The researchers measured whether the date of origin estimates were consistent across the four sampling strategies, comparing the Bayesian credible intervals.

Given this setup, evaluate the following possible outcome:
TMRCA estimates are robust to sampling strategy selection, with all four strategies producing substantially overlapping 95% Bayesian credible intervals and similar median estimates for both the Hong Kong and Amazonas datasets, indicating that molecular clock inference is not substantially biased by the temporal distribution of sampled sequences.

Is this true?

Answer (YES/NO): YES